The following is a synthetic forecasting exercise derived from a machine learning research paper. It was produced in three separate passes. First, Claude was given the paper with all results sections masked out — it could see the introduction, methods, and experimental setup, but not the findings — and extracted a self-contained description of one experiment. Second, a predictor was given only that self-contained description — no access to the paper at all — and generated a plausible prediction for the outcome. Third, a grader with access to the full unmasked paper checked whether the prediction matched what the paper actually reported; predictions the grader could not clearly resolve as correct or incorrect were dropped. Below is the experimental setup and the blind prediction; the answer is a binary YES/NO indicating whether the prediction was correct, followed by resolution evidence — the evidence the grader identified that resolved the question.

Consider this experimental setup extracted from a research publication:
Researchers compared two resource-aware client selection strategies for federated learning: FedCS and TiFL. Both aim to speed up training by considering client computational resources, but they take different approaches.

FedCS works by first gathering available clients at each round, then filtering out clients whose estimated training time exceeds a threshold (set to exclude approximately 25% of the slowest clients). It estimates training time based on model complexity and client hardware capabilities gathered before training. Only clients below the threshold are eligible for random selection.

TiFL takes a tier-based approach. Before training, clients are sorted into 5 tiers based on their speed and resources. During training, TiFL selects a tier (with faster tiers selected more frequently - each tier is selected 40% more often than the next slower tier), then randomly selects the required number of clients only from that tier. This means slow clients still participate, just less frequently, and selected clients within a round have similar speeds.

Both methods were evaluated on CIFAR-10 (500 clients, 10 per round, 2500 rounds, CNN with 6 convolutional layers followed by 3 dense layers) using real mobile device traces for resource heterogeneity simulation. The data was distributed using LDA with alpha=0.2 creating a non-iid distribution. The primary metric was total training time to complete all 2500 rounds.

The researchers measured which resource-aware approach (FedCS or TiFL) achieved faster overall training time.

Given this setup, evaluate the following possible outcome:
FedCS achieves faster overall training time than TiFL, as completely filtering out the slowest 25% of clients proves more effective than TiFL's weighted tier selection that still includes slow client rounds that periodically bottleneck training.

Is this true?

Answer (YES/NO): NO